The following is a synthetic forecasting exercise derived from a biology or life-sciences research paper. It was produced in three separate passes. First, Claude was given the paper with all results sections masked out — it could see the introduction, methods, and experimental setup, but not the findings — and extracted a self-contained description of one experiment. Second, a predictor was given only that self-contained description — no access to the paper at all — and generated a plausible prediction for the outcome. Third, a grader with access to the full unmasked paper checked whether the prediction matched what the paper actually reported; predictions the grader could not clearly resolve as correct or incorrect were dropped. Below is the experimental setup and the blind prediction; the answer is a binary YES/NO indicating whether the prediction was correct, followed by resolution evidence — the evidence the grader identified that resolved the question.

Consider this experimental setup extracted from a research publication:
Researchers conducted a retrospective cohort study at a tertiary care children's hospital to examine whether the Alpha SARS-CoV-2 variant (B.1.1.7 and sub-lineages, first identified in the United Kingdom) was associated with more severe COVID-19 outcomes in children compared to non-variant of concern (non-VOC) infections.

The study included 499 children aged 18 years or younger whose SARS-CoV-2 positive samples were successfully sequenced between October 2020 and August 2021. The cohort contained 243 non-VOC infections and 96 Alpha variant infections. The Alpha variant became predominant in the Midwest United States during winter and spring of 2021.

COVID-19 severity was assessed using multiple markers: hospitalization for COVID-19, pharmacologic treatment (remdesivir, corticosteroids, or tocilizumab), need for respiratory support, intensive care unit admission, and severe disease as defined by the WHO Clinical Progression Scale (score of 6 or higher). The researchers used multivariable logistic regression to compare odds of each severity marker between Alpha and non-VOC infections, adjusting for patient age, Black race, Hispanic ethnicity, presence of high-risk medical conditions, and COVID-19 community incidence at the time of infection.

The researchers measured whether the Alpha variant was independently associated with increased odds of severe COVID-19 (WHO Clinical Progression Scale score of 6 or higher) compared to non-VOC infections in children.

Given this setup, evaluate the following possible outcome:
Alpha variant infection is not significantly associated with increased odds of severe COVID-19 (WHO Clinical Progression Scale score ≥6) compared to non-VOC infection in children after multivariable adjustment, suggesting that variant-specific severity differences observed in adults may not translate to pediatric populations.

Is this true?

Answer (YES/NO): YES